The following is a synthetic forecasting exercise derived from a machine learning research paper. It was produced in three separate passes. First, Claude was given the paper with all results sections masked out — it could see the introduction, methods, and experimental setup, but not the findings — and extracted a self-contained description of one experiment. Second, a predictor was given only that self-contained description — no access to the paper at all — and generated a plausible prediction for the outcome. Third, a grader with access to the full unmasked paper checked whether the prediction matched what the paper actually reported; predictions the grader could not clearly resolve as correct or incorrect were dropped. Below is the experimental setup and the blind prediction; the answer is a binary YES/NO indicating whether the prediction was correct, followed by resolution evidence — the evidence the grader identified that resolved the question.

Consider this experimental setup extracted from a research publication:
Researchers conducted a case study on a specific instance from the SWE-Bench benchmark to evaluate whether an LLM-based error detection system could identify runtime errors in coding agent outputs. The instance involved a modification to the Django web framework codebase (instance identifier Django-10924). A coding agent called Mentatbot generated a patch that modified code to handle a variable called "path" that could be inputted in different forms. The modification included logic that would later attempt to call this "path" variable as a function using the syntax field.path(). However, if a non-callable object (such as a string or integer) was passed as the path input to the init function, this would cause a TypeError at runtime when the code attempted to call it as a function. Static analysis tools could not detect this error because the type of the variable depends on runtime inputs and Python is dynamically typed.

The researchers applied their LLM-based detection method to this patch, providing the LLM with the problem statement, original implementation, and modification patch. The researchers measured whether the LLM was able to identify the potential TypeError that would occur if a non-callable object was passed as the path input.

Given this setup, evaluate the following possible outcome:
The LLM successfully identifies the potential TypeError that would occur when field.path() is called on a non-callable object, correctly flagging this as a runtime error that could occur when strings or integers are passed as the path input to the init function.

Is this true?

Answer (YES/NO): YES